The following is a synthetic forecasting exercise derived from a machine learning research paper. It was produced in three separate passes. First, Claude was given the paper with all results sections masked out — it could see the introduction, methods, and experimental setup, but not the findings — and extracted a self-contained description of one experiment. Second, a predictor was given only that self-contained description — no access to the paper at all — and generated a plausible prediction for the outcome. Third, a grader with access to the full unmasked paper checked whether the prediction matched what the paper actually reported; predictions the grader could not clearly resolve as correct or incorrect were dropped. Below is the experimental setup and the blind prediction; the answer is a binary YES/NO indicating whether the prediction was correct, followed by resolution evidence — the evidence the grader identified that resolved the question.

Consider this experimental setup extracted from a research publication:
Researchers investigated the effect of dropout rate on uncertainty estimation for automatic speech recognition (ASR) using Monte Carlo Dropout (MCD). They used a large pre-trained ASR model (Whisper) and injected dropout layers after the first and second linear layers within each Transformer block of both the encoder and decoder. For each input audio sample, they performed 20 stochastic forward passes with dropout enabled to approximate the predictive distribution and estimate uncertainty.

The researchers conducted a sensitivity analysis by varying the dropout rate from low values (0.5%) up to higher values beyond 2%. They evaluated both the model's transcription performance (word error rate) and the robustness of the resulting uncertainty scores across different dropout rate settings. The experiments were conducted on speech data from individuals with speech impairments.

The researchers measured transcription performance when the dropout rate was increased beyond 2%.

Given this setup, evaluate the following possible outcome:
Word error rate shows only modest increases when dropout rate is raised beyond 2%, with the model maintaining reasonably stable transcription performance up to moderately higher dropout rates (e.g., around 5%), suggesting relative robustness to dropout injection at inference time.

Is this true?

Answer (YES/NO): NO